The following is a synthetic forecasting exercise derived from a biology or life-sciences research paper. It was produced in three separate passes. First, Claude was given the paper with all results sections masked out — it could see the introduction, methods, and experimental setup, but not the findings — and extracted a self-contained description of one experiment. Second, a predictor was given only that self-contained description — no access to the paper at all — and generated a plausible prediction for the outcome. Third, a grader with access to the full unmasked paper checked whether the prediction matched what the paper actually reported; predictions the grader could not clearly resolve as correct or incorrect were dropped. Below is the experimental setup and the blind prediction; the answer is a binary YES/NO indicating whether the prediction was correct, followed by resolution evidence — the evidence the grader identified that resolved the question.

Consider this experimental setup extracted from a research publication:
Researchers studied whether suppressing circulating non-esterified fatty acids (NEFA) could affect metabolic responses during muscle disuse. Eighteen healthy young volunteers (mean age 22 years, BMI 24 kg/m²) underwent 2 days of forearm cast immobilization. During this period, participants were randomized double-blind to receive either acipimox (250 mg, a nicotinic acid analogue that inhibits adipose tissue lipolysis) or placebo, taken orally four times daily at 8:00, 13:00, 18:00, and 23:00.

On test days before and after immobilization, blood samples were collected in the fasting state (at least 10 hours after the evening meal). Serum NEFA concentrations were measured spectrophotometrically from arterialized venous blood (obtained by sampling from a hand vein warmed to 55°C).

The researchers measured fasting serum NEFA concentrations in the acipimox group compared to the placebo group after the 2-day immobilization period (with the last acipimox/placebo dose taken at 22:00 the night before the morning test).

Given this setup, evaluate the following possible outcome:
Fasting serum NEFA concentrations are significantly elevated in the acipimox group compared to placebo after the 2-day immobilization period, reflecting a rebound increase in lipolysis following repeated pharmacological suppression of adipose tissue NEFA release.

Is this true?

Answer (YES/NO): YES